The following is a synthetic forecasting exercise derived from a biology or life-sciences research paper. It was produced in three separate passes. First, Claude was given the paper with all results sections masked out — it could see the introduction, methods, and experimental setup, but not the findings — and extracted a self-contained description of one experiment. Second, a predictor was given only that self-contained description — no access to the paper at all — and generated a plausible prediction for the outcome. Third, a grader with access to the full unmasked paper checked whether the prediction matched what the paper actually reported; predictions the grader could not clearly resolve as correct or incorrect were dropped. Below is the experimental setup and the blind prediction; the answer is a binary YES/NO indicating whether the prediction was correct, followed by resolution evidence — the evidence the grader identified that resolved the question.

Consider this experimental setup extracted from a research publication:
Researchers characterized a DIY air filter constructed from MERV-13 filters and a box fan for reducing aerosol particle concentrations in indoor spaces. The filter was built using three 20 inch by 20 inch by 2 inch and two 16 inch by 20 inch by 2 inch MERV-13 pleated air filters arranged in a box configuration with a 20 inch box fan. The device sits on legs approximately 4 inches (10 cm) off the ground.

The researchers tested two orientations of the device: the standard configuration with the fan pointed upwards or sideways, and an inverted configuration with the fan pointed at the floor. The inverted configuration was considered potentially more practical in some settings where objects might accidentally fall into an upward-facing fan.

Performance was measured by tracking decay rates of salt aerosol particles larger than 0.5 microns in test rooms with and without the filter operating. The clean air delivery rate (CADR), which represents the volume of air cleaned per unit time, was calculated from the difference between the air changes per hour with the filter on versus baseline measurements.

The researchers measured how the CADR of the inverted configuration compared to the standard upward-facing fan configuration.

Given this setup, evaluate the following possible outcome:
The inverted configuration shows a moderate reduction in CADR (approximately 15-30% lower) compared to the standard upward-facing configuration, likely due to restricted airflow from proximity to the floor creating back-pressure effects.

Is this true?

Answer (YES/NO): NO